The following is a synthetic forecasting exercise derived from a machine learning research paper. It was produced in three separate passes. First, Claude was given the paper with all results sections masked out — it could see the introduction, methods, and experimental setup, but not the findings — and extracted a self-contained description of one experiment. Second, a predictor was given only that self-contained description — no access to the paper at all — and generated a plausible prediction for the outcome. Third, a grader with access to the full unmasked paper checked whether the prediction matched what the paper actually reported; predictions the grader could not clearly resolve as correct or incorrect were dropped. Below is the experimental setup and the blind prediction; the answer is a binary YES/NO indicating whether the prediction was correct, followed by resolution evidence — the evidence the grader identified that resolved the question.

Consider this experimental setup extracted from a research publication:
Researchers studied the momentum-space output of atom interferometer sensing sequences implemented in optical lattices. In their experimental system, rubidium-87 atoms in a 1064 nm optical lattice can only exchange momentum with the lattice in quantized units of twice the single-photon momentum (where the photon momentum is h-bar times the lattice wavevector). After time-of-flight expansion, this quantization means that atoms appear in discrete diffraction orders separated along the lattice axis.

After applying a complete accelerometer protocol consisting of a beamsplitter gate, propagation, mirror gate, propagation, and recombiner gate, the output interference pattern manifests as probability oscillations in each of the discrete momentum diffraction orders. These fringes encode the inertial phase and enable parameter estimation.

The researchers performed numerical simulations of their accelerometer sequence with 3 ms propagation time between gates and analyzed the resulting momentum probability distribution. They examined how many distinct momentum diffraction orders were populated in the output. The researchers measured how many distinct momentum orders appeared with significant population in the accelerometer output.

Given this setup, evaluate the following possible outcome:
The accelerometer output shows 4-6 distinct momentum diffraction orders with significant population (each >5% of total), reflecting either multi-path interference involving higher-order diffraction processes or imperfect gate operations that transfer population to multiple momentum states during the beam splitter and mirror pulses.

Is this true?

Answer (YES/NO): NO